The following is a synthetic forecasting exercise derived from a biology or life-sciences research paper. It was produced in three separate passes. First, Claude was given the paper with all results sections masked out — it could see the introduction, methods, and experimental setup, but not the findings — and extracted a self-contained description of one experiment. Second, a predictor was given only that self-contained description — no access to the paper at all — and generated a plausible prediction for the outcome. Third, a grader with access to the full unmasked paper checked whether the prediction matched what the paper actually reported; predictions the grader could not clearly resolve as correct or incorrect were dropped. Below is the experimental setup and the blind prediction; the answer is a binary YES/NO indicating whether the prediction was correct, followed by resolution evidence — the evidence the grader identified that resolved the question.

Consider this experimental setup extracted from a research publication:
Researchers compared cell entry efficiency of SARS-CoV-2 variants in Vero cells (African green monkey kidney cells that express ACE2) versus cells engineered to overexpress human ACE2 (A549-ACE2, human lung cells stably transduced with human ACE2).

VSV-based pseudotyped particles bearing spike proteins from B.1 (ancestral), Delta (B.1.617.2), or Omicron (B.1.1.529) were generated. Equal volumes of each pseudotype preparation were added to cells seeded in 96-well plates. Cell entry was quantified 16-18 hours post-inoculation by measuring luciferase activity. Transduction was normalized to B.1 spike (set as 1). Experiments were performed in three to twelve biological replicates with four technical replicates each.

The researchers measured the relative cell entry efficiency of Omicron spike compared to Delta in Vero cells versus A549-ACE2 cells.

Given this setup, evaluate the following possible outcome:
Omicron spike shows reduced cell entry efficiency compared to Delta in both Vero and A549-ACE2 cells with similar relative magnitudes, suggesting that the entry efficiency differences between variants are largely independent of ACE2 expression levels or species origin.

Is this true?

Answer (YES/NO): NO